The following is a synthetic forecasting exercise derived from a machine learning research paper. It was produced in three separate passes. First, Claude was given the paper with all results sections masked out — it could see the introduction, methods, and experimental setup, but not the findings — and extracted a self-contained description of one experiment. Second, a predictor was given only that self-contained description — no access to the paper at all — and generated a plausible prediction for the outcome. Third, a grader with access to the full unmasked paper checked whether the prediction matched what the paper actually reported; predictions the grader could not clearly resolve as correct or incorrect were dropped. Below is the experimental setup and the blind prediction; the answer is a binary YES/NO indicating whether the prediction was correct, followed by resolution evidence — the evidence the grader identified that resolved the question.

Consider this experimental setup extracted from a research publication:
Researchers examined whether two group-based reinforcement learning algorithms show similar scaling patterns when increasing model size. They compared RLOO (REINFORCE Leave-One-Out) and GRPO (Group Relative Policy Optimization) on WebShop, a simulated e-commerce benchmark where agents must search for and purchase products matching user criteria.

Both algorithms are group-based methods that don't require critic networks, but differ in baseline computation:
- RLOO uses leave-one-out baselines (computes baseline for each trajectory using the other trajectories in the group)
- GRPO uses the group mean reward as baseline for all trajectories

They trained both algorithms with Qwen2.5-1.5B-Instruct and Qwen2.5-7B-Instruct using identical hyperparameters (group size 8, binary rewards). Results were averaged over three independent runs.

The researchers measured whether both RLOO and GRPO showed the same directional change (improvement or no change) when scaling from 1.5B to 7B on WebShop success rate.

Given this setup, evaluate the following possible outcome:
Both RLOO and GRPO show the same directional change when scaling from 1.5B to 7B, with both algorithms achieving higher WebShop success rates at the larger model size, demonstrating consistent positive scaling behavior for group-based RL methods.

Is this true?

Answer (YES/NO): NO